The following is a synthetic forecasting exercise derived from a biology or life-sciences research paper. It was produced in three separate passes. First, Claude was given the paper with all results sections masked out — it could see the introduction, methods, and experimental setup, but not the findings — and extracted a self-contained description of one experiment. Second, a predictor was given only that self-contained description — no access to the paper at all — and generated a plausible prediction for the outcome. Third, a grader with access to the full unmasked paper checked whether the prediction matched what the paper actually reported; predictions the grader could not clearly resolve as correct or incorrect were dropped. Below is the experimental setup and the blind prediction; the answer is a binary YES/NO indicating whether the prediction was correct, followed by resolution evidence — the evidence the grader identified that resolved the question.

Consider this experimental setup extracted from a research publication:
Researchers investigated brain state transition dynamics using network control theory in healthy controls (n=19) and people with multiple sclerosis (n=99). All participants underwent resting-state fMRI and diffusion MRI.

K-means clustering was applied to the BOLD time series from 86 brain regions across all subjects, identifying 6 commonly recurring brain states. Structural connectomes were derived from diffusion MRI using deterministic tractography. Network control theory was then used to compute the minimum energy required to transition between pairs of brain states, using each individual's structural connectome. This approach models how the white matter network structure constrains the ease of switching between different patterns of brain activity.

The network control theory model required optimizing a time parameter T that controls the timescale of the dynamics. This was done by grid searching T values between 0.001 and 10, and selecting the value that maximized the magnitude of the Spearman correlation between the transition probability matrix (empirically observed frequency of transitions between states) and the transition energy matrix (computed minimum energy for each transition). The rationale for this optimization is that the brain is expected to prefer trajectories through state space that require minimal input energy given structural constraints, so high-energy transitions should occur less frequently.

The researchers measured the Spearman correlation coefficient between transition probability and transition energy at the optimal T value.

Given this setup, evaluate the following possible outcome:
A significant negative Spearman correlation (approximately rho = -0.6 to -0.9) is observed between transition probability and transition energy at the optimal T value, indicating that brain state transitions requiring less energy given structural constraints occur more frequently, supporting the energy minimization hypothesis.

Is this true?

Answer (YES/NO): YES